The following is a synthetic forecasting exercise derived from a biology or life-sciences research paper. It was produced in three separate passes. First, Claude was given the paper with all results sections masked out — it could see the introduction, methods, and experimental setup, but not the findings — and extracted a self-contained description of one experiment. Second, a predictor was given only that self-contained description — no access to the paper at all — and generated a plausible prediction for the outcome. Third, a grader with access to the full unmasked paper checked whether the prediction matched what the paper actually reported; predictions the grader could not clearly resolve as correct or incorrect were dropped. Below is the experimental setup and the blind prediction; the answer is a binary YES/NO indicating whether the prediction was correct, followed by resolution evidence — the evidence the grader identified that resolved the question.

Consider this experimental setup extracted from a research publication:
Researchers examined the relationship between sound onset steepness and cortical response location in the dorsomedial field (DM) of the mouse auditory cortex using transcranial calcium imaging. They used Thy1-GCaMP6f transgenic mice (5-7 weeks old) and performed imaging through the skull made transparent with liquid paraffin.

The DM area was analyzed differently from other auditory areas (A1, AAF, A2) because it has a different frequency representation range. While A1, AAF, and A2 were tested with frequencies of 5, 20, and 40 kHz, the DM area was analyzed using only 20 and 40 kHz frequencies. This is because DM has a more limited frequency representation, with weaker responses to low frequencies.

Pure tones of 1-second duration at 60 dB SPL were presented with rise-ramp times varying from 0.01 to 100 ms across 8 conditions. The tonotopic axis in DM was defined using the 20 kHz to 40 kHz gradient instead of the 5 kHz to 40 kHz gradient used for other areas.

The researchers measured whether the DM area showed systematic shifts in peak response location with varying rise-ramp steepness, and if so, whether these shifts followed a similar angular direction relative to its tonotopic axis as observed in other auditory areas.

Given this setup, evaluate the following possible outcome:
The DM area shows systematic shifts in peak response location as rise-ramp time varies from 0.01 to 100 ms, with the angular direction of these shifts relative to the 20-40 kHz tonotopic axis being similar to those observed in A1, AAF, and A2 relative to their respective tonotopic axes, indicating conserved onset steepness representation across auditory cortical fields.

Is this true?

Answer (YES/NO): NO